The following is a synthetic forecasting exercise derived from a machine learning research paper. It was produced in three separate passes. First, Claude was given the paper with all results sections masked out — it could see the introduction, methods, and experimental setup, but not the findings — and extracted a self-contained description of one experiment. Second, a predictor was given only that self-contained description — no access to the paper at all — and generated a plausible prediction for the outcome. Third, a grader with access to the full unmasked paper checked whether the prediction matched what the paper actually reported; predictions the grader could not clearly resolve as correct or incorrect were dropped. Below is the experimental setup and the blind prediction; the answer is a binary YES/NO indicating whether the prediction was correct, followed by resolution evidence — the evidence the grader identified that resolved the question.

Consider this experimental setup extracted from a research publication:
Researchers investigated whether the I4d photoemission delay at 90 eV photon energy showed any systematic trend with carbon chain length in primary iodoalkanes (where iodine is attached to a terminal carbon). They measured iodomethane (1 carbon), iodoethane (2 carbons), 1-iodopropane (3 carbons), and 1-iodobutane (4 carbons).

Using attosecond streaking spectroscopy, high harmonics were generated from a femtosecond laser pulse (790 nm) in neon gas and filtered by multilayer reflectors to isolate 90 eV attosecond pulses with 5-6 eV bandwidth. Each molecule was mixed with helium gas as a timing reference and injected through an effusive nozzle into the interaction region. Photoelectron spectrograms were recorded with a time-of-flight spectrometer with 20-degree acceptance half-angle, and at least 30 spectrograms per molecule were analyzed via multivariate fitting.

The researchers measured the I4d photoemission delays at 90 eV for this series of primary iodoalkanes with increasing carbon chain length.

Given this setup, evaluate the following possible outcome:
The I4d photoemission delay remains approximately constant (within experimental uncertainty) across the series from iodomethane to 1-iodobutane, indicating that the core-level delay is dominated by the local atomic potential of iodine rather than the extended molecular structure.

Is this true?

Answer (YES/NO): NO